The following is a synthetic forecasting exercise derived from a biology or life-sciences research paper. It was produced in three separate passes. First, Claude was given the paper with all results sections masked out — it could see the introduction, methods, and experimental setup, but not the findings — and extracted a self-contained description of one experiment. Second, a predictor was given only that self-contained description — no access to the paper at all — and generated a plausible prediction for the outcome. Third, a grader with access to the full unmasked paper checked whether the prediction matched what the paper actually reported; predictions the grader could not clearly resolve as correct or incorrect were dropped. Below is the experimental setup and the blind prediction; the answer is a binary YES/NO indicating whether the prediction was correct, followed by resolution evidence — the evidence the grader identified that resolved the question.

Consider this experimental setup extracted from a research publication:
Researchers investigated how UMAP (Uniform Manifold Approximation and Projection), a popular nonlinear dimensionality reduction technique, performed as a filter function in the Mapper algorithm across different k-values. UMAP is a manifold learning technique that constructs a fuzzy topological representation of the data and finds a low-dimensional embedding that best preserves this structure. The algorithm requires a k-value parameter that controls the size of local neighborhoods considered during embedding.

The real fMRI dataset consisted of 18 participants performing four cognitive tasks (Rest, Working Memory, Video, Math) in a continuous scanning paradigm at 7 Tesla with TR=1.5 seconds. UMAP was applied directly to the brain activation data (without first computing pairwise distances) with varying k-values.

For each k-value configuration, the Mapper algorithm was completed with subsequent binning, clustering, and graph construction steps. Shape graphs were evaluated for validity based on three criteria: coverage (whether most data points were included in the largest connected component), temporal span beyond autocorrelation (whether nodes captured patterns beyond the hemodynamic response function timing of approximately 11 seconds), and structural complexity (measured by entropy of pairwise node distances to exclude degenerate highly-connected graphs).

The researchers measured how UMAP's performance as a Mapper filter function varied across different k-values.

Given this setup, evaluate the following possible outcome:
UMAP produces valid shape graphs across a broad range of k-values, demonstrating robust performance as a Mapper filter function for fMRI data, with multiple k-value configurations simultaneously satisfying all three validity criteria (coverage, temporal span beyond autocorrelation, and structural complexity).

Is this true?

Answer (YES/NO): NO